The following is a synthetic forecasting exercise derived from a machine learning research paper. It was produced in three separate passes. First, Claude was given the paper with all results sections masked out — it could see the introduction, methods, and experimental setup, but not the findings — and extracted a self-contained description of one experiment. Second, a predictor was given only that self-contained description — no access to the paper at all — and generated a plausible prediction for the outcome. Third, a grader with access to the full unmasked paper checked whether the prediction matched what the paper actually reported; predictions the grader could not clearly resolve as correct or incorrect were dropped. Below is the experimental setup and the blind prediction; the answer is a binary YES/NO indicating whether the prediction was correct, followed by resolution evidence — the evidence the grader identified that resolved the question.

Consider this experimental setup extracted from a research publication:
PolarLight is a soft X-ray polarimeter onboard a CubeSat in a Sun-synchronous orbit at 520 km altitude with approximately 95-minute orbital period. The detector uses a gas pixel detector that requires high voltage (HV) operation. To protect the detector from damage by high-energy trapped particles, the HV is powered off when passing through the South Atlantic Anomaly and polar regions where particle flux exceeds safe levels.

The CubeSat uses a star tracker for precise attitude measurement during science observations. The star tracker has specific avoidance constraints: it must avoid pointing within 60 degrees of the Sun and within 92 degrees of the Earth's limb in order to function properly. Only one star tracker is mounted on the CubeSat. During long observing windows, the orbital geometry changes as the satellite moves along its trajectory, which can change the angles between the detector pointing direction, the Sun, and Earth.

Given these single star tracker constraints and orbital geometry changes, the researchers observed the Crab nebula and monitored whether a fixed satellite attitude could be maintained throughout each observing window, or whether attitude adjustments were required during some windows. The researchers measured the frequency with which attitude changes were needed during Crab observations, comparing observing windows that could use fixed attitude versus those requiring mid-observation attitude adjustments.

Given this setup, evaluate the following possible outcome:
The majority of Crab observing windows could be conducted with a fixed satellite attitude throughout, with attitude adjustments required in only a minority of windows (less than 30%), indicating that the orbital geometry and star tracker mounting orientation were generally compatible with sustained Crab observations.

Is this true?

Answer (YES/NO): NO